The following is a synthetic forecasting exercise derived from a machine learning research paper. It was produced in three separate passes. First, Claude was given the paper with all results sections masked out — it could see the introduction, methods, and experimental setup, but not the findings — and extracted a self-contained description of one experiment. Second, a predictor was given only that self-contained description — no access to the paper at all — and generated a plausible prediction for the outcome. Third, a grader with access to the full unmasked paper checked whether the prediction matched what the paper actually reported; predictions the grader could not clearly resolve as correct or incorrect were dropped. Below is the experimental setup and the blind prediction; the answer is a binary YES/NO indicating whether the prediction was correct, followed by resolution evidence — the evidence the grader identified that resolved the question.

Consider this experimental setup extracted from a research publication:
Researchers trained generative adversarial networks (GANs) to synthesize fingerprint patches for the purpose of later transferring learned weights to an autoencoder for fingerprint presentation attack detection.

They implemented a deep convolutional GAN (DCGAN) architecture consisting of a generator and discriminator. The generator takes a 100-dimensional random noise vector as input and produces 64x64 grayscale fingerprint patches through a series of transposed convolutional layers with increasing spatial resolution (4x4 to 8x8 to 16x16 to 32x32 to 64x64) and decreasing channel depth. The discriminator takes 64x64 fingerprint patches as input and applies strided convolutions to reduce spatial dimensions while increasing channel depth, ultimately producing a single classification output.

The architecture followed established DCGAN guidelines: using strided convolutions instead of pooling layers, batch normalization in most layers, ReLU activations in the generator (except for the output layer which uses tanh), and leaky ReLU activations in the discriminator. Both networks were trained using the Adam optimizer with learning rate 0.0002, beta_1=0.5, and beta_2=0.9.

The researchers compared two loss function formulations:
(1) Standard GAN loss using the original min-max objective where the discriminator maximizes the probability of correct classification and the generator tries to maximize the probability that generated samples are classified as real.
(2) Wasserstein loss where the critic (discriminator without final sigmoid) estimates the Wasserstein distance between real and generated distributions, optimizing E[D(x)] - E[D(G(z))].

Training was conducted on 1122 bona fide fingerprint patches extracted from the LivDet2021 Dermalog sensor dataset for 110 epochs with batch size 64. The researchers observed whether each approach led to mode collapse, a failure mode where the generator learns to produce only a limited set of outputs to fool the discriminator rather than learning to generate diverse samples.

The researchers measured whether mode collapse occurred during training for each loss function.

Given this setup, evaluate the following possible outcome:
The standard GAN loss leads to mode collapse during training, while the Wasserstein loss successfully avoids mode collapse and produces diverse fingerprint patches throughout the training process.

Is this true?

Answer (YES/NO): YES